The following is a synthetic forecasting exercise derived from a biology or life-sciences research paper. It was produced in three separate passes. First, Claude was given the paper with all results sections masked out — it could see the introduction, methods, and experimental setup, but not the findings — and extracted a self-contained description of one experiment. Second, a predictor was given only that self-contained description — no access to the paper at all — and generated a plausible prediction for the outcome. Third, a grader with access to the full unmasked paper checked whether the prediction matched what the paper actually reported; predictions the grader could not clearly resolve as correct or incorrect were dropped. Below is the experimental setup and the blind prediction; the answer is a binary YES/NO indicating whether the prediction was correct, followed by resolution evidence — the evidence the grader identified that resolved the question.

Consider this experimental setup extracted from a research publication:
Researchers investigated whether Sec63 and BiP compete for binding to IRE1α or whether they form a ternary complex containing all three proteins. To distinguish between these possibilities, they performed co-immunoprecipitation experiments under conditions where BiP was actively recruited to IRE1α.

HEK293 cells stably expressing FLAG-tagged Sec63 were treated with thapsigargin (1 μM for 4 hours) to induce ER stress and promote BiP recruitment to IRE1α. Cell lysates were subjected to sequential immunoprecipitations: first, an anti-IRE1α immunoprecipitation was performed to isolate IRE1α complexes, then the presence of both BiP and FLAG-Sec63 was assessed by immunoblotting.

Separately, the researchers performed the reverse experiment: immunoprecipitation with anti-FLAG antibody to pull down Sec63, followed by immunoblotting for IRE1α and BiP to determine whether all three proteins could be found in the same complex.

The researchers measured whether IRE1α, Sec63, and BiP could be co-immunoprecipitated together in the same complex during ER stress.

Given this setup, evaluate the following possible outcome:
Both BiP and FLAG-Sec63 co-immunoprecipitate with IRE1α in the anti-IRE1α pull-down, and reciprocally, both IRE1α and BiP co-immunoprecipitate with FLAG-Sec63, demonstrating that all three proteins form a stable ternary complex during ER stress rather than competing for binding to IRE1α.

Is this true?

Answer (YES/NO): YES